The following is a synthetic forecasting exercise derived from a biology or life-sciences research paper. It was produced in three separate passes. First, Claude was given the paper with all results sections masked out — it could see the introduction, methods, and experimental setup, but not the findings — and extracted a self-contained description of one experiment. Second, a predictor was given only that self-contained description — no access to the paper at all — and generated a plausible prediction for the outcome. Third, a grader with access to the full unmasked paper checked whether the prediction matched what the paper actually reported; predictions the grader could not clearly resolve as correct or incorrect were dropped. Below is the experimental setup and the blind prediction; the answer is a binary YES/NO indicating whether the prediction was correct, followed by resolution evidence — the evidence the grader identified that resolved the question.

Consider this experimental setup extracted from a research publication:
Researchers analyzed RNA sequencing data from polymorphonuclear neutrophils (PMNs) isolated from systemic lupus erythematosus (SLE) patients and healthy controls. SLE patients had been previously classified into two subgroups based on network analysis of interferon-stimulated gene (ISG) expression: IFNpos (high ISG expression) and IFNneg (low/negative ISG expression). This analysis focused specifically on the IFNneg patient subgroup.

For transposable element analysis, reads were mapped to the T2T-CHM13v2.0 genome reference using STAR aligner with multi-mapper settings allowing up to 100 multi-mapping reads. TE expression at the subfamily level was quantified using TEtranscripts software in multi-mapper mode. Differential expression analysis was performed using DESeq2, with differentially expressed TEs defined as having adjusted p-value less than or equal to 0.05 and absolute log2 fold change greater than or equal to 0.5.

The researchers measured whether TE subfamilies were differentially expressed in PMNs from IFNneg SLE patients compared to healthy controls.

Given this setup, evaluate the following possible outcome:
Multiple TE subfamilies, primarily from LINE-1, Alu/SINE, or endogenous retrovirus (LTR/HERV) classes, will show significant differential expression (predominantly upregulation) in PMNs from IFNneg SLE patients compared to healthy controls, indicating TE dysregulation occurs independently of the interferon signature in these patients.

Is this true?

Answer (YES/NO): NO